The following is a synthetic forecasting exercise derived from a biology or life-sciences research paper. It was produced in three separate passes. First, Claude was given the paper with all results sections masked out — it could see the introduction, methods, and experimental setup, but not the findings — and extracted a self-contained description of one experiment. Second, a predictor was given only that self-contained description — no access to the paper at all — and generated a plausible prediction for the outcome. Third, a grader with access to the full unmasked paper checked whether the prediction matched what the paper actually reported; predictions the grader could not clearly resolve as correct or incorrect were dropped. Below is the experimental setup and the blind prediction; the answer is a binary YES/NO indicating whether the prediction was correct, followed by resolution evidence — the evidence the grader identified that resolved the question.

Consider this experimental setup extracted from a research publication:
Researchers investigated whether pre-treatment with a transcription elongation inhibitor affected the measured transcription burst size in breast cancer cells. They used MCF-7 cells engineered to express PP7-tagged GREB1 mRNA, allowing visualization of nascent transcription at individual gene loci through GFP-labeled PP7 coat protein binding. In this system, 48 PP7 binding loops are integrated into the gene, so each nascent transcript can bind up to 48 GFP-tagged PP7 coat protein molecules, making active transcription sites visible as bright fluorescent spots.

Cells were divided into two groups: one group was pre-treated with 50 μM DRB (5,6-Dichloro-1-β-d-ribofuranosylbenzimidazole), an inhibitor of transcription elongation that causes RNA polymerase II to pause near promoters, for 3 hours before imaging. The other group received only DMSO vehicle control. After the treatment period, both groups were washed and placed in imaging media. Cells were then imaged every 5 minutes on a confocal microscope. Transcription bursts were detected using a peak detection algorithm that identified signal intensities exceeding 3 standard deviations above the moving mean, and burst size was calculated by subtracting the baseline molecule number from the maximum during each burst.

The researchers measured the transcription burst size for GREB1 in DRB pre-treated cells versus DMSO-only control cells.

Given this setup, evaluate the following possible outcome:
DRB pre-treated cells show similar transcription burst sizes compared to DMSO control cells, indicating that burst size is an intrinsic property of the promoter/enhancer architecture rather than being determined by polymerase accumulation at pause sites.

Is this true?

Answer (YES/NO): YES